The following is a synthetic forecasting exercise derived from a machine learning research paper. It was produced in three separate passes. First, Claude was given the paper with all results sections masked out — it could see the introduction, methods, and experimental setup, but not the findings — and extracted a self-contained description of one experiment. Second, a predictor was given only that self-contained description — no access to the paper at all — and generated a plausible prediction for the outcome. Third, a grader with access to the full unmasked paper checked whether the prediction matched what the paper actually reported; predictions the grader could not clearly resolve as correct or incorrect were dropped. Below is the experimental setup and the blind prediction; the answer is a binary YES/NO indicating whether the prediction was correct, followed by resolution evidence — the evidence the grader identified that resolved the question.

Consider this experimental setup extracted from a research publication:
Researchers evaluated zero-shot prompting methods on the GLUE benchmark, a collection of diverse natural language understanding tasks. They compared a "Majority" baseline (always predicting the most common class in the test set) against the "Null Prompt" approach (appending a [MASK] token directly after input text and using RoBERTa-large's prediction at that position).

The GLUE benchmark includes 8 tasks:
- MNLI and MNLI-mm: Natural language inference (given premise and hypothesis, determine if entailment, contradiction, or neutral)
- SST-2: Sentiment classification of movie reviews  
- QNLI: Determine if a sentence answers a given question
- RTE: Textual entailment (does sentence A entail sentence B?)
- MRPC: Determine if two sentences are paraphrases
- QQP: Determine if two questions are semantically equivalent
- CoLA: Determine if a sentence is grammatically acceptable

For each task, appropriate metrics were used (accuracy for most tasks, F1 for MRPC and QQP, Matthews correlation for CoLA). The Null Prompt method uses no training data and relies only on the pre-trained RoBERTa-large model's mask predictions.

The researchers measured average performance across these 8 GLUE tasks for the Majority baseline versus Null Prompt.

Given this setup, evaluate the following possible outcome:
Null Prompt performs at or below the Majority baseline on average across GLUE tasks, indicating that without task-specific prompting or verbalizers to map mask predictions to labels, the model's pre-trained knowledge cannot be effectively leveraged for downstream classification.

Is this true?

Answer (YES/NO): YES